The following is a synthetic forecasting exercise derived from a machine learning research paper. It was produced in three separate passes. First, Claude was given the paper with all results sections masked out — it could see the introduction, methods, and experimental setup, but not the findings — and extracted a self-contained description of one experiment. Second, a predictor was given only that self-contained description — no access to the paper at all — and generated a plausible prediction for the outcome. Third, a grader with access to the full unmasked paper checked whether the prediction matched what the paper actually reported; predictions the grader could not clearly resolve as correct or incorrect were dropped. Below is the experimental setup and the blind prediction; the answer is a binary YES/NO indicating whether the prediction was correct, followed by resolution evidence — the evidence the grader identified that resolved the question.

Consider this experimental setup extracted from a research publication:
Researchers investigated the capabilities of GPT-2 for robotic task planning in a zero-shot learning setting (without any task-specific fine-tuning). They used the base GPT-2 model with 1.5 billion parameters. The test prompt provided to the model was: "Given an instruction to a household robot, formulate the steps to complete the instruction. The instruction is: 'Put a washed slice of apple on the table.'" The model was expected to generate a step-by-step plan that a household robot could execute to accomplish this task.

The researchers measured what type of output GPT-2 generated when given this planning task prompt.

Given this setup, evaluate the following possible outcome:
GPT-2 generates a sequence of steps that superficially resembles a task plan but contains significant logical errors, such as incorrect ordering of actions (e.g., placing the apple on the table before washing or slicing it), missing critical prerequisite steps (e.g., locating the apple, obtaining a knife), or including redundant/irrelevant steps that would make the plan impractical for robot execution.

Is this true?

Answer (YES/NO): NO